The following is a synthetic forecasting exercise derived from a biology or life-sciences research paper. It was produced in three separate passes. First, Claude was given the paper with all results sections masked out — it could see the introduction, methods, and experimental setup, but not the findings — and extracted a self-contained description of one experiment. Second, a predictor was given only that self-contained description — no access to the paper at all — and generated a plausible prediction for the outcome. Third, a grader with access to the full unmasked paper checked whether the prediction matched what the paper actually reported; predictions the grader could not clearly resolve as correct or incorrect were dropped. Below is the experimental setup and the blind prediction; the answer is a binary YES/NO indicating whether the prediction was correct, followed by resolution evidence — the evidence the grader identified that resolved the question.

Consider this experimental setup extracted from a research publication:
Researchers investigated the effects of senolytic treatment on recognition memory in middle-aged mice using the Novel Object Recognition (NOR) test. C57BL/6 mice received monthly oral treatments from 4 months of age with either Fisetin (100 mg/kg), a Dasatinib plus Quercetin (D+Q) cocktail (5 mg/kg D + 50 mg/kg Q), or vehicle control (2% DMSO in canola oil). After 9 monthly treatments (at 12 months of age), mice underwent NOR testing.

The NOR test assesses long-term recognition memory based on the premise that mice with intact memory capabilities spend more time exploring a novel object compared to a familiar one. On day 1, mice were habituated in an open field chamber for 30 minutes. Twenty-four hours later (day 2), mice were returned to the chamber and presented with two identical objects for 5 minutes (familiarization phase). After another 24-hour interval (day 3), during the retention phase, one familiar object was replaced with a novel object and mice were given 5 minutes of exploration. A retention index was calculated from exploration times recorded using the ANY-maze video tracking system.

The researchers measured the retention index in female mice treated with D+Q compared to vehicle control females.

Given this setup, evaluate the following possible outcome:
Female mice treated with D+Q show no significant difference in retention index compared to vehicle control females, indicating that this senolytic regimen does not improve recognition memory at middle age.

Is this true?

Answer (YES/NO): NO